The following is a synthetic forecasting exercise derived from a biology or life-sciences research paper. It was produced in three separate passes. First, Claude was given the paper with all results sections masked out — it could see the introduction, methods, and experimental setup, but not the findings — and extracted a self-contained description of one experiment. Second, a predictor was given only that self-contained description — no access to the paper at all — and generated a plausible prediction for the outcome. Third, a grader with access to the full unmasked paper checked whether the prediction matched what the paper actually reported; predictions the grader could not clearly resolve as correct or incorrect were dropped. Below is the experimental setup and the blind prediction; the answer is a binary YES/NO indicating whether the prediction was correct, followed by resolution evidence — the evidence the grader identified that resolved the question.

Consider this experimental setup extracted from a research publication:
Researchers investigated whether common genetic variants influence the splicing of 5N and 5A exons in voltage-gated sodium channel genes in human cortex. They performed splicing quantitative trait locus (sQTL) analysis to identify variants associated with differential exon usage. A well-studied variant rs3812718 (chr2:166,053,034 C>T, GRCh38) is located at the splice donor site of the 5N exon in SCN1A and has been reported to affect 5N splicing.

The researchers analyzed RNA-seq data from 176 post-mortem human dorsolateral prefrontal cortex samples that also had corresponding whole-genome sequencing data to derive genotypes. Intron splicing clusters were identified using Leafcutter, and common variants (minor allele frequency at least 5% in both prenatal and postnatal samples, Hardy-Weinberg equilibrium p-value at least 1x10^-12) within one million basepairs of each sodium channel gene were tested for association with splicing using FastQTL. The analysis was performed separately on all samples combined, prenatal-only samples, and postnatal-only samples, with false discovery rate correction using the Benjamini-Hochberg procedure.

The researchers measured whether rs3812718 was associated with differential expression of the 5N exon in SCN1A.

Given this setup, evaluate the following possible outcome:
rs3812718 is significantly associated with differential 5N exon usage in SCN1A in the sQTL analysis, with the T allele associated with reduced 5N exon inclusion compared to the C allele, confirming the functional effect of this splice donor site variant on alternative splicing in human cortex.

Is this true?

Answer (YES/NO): NO